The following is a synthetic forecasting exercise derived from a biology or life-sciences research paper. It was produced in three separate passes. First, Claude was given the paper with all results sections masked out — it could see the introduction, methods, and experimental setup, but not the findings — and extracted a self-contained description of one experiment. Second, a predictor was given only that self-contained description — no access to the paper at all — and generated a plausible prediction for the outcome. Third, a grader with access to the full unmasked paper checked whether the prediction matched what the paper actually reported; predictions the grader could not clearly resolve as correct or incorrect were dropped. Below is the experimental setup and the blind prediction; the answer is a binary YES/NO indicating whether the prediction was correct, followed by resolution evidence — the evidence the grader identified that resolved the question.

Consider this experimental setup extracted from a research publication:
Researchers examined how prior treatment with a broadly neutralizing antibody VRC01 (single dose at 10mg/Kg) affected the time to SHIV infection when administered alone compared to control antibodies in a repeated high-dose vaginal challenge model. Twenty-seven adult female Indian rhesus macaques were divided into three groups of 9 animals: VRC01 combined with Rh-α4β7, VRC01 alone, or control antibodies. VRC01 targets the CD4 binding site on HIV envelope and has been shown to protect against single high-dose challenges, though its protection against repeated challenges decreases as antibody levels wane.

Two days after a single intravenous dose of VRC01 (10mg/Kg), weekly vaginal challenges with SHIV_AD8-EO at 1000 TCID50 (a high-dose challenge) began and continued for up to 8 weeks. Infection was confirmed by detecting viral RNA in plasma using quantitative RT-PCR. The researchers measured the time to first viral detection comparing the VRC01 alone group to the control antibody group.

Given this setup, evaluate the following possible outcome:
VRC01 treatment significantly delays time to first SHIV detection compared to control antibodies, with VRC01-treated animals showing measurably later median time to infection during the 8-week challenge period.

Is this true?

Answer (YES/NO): NO